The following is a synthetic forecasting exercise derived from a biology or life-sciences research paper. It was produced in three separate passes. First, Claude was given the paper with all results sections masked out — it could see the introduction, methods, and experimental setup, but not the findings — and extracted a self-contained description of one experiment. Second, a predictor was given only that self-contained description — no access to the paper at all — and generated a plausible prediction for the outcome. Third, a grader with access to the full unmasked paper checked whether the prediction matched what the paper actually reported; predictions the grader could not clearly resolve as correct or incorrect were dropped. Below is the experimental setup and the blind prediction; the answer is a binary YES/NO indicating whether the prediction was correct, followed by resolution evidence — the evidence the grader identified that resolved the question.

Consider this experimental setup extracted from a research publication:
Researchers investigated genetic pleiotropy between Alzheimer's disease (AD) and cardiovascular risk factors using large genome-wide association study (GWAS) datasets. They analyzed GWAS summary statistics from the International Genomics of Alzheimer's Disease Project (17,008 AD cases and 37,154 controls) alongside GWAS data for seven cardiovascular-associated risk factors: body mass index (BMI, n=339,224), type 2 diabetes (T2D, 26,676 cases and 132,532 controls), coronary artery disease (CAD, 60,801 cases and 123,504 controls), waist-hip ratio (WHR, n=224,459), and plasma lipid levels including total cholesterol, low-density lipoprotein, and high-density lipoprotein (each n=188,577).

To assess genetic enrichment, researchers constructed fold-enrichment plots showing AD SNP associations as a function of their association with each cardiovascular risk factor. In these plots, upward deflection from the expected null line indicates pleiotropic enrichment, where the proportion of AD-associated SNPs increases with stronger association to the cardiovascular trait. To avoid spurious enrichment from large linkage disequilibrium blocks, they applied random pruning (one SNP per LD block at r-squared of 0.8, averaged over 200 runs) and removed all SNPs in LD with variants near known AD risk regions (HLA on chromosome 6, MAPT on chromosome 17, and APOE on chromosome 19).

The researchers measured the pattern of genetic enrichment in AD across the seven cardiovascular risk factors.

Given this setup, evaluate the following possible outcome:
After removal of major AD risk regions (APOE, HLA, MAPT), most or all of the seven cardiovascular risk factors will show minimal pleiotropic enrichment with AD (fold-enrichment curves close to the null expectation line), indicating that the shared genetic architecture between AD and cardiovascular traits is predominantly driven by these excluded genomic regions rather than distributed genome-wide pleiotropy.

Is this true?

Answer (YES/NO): NO